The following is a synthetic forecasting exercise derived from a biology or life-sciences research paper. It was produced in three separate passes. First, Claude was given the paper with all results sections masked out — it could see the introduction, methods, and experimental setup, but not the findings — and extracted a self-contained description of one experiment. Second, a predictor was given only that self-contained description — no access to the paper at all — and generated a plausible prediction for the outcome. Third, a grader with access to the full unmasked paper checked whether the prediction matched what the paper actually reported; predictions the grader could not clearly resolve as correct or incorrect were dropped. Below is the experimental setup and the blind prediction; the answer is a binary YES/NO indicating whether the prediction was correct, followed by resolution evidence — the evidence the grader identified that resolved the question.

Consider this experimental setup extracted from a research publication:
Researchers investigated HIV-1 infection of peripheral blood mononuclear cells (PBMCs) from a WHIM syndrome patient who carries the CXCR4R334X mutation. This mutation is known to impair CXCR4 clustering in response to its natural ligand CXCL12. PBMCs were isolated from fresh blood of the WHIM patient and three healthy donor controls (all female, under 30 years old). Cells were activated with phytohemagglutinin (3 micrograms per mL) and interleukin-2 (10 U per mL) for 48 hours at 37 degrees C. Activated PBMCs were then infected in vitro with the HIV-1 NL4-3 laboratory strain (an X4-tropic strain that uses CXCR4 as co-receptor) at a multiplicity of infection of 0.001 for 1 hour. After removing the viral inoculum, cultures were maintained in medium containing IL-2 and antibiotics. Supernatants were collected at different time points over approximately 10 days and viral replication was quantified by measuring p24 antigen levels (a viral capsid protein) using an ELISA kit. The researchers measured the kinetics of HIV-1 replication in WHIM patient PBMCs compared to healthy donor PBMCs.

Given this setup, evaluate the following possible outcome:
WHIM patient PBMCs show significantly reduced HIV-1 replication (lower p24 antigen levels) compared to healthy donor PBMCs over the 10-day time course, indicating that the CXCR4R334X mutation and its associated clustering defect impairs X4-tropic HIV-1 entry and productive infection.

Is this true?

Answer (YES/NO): NO